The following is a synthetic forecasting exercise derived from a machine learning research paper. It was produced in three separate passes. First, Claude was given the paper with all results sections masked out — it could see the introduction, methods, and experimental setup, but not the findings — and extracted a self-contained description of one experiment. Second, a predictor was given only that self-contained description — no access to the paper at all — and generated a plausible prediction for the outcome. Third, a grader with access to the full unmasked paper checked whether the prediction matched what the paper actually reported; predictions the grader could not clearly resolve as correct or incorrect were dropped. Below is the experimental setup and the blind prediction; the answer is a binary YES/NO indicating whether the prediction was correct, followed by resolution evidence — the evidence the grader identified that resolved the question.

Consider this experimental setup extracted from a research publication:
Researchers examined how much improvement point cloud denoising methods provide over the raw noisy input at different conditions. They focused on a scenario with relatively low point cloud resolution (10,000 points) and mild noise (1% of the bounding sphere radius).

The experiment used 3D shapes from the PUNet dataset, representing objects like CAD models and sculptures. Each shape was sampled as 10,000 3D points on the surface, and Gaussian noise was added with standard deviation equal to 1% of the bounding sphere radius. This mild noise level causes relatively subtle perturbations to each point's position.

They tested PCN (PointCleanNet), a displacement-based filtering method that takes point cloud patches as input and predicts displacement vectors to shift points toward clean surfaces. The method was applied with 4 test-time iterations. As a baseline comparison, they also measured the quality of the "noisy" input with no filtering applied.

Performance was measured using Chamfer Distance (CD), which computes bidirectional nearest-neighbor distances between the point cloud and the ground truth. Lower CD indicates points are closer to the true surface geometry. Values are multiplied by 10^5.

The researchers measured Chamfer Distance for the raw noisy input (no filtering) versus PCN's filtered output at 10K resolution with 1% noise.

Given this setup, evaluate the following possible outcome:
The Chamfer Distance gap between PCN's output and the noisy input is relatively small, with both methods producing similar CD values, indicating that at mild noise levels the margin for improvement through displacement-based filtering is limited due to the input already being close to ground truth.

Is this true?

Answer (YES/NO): YES